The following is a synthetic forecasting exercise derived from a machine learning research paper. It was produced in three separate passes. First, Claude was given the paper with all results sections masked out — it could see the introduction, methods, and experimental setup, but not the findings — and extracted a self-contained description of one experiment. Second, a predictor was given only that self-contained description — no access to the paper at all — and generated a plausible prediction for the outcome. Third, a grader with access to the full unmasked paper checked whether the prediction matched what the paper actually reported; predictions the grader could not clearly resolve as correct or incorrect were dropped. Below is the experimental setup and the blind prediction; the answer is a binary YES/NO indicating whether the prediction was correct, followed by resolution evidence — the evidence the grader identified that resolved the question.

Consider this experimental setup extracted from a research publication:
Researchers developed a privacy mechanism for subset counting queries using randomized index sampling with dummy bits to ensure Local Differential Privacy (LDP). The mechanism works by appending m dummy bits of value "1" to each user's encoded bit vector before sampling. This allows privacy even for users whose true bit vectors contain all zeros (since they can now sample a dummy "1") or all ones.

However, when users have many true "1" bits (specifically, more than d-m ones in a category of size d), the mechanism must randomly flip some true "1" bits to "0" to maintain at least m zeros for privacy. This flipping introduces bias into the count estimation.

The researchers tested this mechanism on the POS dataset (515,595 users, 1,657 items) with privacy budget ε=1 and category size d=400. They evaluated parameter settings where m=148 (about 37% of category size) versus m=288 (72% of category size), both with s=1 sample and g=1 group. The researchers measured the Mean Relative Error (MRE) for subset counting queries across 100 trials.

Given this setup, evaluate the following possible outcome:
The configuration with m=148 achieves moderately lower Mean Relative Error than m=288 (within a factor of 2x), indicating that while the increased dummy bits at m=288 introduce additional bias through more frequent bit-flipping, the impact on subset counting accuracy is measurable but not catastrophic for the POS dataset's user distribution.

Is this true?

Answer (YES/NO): YES